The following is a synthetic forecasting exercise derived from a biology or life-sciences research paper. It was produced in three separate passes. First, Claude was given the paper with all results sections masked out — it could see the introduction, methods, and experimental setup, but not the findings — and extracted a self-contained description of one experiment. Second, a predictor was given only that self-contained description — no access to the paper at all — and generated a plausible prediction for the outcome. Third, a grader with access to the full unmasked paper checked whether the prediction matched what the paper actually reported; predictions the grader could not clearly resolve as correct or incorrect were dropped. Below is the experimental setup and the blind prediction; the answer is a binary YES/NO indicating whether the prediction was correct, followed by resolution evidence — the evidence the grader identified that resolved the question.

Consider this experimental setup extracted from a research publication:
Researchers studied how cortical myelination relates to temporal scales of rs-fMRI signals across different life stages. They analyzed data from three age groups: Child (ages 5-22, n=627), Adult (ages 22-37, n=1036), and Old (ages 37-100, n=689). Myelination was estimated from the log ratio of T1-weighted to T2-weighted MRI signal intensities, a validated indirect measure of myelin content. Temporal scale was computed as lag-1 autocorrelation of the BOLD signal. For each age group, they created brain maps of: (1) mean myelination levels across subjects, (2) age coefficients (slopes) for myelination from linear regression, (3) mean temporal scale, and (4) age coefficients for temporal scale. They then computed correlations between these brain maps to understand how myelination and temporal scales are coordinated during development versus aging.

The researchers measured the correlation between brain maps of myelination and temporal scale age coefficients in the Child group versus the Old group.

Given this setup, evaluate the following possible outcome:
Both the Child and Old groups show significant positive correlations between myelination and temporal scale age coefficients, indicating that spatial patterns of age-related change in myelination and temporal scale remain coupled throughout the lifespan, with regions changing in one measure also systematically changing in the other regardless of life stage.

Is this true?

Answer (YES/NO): NO